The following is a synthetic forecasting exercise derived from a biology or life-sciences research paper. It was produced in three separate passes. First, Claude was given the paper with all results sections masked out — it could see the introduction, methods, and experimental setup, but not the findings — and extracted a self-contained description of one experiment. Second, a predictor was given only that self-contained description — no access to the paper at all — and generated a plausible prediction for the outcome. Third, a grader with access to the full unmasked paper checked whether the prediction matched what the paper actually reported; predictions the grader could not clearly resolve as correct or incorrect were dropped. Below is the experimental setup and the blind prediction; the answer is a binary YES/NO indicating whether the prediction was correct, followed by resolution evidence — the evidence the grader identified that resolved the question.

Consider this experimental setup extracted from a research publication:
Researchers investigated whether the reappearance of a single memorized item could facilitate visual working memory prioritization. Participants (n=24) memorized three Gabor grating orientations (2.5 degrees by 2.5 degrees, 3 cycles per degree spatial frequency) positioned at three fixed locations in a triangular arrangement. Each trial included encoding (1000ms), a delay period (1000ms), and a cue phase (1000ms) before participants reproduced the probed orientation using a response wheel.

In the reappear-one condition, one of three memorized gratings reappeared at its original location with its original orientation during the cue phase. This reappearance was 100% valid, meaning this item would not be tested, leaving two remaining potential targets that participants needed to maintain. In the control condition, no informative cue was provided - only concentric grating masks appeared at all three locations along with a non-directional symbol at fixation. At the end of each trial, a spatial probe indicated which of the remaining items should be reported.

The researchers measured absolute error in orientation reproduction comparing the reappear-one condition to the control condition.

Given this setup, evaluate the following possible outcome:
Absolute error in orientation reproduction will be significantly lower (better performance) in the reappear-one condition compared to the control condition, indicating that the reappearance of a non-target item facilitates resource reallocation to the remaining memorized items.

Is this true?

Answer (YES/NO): NO